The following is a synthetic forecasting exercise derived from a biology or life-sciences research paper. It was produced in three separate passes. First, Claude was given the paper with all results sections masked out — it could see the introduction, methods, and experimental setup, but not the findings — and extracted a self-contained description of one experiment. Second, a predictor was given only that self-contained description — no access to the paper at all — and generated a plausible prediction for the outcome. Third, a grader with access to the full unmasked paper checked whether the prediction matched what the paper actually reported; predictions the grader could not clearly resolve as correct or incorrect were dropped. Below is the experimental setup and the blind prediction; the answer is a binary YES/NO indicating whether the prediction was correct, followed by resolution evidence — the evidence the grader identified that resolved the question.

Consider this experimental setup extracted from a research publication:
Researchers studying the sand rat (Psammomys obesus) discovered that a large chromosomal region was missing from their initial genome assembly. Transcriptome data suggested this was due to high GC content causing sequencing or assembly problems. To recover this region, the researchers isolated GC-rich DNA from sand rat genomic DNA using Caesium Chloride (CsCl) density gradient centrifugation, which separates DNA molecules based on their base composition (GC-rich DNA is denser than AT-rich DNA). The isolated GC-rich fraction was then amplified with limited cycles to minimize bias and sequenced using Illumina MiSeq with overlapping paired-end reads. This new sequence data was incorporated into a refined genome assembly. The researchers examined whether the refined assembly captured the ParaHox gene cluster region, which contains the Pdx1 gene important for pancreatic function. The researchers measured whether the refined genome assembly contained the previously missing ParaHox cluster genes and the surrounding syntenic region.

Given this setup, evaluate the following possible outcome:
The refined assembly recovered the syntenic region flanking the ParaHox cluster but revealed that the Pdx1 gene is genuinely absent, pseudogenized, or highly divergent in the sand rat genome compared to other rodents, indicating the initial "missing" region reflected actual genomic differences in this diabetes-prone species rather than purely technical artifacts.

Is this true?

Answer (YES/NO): NO